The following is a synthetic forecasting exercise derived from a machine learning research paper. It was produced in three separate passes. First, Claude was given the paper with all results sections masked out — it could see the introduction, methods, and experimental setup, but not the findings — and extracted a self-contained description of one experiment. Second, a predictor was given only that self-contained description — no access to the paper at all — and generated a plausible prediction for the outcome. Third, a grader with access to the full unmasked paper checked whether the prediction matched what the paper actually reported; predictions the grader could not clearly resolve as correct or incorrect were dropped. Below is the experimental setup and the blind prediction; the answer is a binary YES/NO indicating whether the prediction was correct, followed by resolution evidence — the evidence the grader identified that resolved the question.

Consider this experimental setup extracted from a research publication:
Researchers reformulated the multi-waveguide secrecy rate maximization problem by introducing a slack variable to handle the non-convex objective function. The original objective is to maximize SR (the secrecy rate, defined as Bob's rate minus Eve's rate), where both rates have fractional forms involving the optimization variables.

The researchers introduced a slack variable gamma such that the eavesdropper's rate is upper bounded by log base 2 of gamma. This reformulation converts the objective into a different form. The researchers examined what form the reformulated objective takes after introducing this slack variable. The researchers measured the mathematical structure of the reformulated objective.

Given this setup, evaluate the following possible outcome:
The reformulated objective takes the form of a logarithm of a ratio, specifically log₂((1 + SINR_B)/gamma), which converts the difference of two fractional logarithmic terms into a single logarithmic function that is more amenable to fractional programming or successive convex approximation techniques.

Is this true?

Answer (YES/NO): YES